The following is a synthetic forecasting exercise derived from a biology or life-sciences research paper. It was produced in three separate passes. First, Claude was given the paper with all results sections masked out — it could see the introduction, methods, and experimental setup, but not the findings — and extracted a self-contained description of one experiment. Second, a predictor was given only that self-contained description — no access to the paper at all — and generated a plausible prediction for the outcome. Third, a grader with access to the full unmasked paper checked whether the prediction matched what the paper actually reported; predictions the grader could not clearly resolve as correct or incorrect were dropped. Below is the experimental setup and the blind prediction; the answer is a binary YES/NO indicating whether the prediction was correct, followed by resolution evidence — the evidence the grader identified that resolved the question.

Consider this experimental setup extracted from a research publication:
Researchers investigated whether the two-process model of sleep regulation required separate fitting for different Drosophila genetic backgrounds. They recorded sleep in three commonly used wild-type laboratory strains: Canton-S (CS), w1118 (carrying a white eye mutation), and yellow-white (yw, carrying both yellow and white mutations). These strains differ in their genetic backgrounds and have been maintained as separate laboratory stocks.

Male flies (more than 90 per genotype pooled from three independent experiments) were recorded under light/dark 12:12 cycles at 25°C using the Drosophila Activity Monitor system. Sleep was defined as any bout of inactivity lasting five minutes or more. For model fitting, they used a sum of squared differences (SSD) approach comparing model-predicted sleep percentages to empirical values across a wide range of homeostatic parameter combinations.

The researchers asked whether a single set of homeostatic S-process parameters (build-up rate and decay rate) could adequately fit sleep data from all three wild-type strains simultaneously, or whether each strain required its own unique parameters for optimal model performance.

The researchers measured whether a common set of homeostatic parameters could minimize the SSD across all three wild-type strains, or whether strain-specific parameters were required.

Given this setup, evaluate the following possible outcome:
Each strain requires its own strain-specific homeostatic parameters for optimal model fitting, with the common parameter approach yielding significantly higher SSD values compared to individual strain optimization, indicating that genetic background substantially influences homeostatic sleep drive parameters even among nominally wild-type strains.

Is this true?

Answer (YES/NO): NO